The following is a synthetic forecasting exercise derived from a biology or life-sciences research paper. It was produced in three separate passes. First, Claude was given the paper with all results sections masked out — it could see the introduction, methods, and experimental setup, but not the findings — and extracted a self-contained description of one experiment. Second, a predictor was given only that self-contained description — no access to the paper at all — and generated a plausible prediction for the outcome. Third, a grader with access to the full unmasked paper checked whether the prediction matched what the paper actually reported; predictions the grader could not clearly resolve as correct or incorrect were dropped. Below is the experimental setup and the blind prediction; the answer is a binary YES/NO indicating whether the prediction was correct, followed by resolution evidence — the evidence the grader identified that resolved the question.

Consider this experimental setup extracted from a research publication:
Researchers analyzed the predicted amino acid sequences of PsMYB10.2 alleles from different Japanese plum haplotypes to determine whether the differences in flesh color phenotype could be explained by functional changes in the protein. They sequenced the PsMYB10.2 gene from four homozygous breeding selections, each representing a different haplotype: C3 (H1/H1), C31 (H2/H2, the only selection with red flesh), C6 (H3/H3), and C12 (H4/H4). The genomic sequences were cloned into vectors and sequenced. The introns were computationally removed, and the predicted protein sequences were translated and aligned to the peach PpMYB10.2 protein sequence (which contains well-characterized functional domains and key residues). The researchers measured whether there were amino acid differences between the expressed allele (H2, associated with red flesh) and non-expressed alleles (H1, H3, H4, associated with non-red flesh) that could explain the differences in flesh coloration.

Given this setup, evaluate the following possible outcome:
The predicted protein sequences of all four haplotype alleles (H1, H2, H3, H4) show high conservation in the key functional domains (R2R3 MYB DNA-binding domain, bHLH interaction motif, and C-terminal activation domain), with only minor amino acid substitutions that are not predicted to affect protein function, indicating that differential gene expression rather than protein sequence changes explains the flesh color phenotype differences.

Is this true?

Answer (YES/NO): YES